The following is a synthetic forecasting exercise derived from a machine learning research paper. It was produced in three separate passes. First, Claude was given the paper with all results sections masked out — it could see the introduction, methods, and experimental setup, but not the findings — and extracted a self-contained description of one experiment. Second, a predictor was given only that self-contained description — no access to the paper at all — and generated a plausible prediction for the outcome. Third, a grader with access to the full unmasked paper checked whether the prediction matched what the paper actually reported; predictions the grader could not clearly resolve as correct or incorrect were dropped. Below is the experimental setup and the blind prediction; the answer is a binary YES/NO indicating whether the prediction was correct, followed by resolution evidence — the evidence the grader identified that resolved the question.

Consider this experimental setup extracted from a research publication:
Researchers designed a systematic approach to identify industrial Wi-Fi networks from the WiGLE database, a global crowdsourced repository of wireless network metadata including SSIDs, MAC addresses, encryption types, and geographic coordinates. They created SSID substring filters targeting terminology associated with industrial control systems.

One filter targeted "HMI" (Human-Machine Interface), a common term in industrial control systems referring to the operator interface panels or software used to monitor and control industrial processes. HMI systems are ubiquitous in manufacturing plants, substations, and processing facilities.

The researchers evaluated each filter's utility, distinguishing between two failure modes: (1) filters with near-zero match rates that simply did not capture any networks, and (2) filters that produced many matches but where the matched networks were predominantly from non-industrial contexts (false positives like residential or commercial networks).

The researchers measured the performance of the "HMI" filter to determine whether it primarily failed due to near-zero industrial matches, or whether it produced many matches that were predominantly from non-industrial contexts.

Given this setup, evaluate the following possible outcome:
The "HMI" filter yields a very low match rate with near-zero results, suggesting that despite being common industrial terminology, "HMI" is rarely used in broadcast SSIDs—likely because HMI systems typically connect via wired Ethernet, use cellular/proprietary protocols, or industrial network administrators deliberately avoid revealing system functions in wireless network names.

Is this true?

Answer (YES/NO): NO